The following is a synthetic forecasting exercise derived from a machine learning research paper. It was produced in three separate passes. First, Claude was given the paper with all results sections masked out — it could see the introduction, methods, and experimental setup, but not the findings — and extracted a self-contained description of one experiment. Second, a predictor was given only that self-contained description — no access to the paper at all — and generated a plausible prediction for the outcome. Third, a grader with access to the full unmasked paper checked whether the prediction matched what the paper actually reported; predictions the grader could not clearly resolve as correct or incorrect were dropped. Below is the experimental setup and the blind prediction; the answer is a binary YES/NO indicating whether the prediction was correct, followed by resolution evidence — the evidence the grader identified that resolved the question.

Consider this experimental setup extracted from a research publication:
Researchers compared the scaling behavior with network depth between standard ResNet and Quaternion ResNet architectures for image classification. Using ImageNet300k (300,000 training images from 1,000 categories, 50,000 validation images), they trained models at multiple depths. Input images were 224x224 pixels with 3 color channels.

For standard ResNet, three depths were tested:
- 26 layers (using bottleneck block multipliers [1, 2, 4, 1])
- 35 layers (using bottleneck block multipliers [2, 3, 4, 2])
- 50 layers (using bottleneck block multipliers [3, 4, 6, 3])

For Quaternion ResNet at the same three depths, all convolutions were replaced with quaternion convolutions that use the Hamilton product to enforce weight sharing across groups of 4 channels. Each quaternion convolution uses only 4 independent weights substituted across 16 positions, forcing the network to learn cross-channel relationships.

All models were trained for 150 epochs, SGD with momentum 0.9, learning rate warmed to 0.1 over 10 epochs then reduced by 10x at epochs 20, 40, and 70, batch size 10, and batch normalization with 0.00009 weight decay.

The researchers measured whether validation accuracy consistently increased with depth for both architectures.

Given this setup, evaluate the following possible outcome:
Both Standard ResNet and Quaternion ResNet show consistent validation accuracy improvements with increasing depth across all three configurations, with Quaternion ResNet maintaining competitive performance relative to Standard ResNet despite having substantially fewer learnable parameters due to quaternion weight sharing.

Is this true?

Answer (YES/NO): NO